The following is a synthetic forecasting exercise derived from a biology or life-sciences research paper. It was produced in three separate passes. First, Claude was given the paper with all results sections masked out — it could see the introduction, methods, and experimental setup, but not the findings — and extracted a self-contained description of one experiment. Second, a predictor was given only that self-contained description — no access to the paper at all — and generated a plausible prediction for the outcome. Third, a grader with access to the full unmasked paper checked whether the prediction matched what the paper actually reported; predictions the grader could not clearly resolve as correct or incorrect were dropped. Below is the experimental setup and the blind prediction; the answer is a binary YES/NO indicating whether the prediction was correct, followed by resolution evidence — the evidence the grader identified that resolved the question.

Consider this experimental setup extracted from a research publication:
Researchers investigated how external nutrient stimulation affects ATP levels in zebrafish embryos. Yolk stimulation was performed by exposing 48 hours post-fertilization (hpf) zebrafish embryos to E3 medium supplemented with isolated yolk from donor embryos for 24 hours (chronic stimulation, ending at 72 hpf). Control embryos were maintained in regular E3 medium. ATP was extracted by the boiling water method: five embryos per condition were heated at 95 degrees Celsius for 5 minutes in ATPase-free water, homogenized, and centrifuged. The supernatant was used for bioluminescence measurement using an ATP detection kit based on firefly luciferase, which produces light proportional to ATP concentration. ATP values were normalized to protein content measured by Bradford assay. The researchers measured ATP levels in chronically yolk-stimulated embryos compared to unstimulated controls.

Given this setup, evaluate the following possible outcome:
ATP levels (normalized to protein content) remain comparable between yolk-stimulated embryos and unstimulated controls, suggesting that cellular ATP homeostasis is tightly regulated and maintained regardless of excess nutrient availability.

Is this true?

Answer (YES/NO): NO